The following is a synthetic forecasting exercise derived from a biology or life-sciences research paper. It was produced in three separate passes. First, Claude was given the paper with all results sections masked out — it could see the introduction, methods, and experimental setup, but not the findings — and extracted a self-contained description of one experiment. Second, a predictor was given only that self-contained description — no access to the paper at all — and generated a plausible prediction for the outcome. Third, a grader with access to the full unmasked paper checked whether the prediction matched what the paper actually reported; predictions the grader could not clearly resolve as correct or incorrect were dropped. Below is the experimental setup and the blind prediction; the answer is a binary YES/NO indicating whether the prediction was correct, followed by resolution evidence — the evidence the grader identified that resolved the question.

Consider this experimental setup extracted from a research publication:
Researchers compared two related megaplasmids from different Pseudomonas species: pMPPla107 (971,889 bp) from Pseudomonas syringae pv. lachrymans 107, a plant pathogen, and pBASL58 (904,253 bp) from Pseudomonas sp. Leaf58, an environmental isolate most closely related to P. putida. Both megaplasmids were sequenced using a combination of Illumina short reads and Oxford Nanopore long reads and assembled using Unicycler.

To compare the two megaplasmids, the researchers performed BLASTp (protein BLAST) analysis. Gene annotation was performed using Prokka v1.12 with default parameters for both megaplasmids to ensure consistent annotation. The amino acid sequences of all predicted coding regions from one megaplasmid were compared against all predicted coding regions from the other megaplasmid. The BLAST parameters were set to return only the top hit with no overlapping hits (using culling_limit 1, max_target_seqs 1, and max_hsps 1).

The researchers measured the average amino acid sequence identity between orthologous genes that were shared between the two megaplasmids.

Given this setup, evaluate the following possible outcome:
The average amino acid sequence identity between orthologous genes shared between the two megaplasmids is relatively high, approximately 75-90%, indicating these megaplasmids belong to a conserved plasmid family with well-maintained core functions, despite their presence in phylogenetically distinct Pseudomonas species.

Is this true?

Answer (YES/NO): NO